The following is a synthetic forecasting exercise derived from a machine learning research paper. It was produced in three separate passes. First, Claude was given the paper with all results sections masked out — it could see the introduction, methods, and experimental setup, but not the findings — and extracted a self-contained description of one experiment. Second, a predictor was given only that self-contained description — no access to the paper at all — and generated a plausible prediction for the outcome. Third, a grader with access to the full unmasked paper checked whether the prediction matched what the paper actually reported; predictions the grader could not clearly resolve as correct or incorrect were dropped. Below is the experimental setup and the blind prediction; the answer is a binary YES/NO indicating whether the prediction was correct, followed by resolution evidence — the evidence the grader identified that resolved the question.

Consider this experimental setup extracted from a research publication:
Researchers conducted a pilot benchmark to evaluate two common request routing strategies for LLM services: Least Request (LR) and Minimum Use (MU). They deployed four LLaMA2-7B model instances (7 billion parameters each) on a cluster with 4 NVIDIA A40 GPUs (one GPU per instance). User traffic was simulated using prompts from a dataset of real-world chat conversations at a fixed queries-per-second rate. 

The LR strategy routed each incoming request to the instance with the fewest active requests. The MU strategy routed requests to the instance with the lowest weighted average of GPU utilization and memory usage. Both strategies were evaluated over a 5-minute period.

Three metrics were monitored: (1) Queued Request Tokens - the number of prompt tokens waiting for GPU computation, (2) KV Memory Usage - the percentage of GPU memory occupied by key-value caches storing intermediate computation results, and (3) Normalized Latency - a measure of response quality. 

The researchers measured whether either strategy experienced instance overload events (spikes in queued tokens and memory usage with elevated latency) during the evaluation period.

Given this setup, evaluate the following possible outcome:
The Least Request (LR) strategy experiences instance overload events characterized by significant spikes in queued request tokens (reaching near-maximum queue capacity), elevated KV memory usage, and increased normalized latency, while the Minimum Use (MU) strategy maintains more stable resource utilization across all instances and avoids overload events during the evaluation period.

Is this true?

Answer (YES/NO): NO